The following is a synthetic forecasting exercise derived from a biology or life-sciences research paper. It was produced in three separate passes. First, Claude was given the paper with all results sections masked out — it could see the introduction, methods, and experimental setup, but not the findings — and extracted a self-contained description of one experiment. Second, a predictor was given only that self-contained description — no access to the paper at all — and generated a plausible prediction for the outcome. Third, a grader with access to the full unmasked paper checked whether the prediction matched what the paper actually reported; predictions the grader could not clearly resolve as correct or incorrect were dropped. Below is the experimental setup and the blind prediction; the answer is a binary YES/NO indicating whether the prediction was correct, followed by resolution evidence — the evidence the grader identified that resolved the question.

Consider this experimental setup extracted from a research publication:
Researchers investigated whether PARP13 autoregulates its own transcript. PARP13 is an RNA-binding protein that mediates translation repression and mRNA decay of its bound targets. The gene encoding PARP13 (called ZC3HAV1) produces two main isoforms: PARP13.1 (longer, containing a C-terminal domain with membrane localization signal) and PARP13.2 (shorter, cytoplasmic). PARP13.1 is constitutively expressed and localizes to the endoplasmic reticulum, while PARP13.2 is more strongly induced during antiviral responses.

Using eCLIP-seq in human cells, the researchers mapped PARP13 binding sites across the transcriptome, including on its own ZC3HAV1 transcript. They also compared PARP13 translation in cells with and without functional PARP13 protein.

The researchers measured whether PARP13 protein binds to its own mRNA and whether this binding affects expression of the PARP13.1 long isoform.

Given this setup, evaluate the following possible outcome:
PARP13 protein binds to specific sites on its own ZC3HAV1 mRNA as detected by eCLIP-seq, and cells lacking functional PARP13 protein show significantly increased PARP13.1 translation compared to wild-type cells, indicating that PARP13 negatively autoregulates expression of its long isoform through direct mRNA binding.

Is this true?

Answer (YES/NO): NO